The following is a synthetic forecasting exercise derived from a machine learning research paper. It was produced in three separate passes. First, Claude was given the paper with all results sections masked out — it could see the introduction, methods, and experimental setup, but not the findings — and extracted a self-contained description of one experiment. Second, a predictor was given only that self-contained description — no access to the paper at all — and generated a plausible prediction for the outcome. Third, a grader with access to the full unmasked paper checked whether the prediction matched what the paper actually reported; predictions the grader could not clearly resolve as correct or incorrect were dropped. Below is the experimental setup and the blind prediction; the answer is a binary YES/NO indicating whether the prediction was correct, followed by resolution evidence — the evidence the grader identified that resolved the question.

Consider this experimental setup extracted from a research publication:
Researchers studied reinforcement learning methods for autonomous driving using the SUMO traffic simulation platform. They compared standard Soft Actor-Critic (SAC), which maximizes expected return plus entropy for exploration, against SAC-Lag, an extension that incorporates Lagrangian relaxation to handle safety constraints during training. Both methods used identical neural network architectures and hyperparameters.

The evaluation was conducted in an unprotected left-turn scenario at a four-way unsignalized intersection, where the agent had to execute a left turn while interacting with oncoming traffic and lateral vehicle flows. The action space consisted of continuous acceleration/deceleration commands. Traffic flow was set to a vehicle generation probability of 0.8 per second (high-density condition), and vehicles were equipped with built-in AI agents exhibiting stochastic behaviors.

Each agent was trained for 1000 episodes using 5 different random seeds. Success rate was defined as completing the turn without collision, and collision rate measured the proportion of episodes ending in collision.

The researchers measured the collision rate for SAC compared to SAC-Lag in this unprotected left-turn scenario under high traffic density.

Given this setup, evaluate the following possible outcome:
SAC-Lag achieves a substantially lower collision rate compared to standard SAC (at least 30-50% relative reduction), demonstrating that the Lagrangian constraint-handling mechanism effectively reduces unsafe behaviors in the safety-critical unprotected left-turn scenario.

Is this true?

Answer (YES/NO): YES